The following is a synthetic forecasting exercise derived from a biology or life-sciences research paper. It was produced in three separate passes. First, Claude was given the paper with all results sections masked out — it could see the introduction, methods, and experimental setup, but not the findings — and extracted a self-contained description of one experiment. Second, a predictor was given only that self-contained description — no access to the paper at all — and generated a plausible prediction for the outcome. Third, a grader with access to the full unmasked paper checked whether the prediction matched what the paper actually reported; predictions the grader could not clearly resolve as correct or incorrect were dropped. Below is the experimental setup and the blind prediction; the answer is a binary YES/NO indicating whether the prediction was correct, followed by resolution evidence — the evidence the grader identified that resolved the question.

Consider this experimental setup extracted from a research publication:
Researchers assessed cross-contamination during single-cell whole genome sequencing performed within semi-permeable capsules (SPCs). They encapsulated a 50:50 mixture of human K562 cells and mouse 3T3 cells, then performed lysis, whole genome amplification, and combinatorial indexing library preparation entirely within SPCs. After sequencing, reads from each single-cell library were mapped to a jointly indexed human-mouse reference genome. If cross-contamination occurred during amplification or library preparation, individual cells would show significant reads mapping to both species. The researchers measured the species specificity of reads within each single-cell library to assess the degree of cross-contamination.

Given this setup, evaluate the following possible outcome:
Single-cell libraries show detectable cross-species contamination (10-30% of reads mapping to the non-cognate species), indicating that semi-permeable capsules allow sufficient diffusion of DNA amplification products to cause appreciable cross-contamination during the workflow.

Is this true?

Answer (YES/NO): NO